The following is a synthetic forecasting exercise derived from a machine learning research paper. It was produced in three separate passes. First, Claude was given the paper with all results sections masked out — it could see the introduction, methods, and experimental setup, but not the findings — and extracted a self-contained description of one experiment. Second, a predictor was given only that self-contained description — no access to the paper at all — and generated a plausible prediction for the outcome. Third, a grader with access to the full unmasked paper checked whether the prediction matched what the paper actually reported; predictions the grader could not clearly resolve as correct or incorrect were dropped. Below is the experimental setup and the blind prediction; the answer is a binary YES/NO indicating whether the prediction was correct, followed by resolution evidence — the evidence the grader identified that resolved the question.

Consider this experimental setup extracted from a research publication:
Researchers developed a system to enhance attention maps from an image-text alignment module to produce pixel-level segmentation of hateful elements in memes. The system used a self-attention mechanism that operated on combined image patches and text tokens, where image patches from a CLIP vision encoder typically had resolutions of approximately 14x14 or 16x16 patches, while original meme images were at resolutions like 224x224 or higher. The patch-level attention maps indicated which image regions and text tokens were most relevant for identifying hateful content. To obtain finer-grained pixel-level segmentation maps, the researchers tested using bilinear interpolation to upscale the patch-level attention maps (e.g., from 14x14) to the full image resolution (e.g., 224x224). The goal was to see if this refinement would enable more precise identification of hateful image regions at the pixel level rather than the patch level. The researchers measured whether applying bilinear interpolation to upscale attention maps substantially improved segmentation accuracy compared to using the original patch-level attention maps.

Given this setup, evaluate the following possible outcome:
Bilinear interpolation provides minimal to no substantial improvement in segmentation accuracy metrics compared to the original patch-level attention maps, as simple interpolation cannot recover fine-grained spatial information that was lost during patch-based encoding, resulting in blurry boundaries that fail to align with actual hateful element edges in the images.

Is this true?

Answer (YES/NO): YES